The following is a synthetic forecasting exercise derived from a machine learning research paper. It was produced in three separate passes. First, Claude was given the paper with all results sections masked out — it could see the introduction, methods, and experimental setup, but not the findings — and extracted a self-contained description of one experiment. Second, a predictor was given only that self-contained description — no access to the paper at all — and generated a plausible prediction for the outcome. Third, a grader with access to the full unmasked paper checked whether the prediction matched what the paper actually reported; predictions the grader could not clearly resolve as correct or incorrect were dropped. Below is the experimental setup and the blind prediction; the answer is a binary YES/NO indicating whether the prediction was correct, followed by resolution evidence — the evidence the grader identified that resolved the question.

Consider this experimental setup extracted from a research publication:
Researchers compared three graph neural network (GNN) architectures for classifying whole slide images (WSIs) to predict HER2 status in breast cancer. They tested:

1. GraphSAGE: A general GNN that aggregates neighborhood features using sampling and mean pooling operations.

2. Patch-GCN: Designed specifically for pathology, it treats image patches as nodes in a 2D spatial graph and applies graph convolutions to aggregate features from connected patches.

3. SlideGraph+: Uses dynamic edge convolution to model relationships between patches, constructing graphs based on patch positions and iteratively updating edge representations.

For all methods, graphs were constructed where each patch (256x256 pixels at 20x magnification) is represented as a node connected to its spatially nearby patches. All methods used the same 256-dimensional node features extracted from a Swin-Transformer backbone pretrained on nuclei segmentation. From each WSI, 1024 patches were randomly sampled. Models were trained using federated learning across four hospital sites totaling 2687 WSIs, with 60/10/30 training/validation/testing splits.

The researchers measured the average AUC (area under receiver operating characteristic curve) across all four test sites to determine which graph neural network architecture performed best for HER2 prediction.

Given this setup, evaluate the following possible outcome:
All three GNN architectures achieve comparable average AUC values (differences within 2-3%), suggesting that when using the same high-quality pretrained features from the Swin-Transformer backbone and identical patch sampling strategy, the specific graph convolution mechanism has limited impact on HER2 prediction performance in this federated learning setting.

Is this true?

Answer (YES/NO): NO